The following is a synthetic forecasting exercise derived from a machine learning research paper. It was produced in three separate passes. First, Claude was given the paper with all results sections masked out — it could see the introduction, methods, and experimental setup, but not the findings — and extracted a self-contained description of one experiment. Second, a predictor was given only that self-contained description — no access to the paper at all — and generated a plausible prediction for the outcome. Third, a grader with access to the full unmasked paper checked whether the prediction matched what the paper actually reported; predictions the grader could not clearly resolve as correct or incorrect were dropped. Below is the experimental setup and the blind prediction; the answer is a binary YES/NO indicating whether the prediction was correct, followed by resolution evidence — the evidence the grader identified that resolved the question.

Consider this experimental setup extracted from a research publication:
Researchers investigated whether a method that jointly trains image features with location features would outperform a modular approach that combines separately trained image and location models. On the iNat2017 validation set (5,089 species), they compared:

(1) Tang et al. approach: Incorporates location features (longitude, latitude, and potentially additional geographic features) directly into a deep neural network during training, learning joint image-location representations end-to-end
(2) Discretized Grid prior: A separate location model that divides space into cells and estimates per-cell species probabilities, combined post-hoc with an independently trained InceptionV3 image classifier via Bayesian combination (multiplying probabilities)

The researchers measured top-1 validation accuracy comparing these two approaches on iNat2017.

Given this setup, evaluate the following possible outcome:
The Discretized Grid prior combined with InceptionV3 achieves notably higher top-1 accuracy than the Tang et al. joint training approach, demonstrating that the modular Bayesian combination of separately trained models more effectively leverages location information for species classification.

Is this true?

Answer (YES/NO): NO